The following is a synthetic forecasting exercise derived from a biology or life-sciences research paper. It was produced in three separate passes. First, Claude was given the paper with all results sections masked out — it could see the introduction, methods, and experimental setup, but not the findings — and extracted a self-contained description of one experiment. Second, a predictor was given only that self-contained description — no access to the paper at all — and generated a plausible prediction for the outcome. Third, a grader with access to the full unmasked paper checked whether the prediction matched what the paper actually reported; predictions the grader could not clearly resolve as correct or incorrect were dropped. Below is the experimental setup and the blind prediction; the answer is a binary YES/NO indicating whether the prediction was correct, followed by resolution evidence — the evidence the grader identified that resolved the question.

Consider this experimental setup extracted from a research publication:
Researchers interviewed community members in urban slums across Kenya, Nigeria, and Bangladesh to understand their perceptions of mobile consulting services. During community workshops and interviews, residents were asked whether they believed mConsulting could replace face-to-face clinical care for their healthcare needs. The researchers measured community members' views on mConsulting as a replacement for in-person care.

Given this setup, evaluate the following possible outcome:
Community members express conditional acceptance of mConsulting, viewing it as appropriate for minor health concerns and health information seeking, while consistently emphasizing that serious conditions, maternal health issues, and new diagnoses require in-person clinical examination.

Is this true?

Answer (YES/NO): NO